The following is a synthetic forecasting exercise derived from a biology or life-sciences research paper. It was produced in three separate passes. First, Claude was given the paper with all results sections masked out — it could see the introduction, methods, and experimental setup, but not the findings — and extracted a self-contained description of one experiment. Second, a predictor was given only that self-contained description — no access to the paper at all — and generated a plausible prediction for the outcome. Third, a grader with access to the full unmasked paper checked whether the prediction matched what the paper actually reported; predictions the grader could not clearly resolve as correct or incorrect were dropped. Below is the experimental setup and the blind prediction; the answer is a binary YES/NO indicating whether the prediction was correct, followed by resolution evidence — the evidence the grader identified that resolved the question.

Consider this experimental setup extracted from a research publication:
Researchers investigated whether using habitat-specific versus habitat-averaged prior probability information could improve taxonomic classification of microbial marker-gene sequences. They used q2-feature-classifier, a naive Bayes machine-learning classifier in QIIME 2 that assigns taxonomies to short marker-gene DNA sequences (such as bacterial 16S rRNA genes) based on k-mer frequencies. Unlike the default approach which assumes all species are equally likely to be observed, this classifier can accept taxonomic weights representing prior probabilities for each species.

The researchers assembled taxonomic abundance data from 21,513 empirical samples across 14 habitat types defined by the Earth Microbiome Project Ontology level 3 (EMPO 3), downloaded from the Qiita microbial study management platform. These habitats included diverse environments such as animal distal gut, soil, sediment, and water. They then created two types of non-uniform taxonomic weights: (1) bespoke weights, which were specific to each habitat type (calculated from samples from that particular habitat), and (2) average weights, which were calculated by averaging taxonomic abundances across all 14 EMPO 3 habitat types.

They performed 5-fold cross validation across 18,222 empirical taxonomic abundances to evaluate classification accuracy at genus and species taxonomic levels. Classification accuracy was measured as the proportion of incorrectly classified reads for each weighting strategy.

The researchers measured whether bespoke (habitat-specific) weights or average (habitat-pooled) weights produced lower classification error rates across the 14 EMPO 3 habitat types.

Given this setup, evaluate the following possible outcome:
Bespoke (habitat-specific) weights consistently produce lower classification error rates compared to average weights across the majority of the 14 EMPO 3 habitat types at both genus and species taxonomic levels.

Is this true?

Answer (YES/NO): YES